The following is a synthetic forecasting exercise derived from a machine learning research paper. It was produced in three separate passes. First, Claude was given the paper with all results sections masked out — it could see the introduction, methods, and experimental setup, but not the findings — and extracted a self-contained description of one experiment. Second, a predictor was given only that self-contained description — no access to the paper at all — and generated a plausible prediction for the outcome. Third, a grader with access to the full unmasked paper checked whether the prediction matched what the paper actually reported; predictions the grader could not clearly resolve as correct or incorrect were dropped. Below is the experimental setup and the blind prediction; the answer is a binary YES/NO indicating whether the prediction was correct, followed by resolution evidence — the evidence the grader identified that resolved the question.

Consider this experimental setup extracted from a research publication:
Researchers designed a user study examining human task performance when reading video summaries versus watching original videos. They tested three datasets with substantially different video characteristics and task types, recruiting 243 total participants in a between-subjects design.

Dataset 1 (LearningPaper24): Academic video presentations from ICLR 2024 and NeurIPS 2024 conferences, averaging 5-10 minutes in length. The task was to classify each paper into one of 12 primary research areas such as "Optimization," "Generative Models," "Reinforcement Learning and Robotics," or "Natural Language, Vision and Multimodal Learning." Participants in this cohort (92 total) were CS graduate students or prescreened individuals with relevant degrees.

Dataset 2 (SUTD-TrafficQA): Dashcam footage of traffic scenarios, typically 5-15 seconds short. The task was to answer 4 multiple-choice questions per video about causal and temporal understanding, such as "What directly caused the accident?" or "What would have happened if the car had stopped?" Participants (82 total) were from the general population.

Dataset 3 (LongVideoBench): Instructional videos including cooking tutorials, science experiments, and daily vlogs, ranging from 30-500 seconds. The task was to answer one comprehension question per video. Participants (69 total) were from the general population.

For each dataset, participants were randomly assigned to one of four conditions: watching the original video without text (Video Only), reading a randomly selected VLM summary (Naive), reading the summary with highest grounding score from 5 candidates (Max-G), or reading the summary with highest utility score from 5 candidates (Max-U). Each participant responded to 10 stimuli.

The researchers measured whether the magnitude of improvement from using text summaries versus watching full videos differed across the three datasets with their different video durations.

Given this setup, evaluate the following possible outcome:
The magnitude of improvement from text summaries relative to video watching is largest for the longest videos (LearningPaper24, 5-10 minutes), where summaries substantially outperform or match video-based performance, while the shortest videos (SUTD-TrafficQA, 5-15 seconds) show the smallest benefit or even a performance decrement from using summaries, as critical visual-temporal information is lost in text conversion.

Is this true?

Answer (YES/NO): NO